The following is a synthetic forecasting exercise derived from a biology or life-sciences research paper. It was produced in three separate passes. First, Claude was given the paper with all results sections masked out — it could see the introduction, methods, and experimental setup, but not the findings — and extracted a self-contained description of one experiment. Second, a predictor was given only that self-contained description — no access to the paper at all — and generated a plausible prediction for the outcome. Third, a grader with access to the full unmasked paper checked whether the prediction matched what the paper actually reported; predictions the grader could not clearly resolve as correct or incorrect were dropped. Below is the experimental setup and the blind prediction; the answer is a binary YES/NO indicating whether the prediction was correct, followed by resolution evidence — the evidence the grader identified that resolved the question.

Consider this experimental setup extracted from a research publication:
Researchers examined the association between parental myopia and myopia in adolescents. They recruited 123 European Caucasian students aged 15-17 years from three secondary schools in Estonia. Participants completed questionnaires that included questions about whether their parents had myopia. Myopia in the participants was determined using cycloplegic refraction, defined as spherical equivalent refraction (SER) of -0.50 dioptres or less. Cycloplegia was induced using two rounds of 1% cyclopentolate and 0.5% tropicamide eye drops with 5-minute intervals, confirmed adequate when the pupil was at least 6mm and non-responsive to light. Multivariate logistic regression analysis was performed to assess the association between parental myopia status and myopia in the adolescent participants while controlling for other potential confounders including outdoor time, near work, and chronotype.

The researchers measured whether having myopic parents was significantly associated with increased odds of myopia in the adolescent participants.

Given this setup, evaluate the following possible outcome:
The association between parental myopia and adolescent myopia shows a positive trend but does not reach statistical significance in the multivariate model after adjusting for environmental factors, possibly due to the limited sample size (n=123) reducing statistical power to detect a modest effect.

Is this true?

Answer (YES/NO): NO